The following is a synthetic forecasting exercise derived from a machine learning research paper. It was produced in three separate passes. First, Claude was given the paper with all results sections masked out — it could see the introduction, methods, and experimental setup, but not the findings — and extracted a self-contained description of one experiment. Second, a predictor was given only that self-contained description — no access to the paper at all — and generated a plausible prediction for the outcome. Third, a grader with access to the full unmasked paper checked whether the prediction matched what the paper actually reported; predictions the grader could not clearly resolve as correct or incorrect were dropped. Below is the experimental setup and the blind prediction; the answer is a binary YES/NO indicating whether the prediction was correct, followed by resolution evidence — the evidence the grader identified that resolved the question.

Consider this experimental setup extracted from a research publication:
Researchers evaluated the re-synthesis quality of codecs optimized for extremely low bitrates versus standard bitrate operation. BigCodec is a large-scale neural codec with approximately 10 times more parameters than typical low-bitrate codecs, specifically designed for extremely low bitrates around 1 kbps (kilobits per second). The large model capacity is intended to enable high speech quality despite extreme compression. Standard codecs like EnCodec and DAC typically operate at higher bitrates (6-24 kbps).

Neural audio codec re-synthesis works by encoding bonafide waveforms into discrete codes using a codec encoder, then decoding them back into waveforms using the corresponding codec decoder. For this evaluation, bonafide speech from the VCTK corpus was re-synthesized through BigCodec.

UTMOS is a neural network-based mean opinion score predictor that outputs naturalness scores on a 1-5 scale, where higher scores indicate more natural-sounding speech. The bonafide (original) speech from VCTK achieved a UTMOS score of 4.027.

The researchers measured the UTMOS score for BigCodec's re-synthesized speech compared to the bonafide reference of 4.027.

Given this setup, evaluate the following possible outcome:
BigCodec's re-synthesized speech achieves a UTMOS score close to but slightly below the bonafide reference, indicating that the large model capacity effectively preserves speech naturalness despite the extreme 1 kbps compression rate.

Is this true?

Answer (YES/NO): NO